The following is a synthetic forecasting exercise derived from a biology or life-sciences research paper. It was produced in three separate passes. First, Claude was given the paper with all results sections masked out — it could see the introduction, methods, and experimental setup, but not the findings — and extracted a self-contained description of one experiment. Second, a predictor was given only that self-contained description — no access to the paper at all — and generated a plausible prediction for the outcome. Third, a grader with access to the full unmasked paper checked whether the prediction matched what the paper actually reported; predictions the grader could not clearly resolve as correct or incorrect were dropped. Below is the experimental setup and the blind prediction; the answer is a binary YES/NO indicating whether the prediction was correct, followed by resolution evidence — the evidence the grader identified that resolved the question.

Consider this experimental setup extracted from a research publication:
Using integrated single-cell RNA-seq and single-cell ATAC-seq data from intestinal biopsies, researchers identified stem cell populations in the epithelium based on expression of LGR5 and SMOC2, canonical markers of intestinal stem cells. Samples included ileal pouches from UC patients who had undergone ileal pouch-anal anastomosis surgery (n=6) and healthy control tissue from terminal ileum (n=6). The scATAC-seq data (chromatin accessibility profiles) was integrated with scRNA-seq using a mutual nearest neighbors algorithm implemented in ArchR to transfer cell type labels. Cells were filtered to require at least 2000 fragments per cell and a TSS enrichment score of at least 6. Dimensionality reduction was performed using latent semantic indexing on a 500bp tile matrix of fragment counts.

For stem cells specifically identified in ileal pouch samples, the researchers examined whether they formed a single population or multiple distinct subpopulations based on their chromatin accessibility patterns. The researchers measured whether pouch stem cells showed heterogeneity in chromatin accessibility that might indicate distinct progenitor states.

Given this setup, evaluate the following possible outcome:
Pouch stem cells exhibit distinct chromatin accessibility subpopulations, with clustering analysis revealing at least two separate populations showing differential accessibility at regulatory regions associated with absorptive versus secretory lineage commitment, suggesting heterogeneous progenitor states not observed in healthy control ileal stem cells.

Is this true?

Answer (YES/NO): NO